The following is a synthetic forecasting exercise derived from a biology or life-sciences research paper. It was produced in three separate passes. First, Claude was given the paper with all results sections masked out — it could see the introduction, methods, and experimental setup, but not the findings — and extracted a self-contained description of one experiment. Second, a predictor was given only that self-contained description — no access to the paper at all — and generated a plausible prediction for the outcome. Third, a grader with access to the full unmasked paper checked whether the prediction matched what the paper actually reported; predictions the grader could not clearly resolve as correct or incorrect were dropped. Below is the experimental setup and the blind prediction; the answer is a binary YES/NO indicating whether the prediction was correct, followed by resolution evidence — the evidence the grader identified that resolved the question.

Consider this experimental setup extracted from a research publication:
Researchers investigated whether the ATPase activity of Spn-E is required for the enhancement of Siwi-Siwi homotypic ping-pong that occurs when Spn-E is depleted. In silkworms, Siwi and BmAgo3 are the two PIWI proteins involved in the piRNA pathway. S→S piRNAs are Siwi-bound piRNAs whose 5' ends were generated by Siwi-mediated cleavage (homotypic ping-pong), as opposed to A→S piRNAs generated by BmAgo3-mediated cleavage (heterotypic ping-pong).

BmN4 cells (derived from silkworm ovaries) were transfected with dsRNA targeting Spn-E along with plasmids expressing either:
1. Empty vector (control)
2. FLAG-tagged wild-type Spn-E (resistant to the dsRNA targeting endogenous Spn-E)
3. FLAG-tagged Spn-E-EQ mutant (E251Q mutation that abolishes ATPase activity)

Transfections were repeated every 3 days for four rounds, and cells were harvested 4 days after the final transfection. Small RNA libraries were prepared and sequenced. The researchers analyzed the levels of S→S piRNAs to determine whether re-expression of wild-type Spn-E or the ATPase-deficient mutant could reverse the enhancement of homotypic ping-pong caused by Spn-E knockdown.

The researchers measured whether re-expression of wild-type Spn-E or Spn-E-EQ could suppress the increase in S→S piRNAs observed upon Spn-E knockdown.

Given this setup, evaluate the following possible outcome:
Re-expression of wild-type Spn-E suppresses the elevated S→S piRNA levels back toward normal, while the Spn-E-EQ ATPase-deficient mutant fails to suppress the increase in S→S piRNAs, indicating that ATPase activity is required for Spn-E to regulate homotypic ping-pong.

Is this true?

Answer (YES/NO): NO